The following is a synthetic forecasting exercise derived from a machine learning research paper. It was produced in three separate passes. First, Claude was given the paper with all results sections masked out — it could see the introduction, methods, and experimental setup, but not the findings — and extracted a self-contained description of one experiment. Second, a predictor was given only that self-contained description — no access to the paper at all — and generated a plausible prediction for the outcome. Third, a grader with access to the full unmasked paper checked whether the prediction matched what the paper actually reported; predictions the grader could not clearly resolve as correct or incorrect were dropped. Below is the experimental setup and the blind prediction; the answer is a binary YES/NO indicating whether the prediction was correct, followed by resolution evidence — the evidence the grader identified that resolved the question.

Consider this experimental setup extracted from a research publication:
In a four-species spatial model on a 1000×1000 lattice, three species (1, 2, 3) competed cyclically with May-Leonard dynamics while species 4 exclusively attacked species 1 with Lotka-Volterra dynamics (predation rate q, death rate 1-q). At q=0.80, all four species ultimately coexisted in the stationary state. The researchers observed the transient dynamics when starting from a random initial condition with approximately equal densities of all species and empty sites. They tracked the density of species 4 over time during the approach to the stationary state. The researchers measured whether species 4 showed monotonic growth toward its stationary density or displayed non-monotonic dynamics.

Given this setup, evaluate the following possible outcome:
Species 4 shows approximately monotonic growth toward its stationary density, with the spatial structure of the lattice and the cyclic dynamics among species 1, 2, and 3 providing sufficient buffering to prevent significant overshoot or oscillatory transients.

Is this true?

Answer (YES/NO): NO